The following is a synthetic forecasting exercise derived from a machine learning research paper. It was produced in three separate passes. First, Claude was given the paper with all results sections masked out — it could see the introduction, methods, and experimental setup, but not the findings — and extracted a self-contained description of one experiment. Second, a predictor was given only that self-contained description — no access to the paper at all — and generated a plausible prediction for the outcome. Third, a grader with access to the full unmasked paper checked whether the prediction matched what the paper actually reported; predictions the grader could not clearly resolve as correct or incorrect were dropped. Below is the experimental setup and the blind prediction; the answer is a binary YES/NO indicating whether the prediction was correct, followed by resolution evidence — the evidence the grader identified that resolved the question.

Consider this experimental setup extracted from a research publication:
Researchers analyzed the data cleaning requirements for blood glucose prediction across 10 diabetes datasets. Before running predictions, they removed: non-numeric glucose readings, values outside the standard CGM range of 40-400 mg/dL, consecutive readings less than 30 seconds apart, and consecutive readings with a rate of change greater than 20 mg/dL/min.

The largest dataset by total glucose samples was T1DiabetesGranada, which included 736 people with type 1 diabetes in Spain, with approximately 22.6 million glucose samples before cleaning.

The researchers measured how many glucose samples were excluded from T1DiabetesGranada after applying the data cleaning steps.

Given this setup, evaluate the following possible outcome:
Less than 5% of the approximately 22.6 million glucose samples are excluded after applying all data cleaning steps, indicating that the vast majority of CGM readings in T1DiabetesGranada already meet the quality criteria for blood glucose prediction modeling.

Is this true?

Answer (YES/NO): YES